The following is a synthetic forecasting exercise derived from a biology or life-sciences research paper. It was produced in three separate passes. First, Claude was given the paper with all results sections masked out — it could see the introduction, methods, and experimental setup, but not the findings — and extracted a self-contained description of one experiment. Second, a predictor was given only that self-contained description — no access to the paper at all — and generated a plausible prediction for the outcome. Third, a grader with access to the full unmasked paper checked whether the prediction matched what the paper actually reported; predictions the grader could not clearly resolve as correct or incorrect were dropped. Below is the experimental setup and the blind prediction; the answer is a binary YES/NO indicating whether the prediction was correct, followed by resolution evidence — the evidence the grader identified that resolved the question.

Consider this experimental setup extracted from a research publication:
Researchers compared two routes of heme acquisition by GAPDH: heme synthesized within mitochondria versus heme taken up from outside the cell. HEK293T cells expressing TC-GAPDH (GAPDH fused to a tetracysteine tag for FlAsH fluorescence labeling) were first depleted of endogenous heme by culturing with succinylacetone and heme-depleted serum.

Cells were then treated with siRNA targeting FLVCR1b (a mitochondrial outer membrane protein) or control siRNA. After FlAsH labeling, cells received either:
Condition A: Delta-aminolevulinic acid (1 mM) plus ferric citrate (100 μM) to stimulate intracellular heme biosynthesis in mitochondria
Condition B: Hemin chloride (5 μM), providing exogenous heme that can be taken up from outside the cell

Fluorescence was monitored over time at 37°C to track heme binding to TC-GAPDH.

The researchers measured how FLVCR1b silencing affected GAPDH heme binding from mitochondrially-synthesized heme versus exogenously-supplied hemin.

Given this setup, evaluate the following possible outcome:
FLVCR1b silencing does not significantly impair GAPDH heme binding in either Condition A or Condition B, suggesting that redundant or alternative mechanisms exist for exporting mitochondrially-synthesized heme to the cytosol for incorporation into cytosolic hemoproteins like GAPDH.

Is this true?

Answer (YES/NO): NO